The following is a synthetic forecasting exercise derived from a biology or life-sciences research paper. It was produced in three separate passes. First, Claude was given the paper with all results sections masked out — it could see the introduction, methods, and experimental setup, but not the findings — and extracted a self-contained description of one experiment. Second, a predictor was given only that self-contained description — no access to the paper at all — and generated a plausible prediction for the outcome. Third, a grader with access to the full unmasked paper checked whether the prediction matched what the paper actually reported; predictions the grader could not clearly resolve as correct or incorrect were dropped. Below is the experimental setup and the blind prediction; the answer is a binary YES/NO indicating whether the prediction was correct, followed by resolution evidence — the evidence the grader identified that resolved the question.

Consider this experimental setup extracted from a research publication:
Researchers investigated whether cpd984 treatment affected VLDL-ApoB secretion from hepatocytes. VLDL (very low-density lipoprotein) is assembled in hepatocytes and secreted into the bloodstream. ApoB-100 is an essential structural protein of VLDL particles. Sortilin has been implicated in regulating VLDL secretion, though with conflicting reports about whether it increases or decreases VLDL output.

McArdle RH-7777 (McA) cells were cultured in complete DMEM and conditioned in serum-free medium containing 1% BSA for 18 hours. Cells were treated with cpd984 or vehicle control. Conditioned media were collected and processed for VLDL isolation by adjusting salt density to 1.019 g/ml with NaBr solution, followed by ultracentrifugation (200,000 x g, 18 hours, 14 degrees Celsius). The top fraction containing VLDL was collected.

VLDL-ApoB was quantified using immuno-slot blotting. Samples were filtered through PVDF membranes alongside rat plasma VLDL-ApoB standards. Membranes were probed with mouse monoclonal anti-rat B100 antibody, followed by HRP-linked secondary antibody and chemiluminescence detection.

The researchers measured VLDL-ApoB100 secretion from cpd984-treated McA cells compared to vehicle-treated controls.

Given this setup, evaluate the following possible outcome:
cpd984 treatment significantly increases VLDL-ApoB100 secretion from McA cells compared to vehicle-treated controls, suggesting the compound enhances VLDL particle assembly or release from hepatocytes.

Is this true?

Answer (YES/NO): YES